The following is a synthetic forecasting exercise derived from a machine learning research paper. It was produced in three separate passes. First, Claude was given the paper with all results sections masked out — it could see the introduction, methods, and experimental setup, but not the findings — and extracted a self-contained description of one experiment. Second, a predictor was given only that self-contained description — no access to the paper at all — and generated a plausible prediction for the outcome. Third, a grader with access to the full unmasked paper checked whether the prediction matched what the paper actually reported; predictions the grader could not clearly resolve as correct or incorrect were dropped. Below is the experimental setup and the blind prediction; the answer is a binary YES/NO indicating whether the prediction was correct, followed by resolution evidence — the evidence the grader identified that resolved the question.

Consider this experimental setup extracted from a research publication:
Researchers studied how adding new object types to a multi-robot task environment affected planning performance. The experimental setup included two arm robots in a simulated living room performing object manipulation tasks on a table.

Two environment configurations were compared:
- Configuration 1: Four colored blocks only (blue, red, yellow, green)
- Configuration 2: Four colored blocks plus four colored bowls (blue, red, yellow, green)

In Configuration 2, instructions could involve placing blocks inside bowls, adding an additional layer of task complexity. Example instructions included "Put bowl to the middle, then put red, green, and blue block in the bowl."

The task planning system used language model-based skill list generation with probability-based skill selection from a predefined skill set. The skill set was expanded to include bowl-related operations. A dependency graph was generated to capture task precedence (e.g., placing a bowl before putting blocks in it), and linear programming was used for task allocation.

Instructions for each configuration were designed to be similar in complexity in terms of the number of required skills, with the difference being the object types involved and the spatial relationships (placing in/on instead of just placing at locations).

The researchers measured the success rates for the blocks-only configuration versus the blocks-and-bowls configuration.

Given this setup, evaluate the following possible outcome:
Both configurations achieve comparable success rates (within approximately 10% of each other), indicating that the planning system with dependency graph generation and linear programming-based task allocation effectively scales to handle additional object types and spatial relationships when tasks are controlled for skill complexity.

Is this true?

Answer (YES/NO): NO